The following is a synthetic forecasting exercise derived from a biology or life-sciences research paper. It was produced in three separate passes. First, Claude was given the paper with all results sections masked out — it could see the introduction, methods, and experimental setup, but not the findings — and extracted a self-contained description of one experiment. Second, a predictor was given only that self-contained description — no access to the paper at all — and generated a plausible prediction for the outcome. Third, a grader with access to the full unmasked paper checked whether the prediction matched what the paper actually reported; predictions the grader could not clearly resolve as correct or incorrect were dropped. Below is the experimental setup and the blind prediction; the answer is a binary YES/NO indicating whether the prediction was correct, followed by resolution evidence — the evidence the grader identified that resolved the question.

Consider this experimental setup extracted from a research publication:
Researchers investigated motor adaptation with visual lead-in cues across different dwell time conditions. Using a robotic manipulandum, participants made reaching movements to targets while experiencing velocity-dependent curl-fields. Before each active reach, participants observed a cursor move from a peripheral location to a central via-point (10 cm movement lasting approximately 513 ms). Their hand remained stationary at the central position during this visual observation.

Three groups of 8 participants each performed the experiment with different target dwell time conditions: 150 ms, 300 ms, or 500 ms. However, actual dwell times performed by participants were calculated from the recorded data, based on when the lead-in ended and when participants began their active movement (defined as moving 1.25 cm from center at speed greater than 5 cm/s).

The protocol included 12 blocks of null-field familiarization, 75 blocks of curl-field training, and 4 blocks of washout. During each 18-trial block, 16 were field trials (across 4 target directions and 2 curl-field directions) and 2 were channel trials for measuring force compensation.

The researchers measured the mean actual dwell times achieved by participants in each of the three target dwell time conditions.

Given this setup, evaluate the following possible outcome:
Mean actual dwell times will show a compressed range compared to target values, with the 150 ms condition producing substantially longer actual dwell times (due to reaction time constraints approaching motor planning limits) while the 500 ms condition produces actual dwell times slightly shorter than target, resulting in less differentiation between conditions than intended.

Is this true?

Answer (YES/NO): NO